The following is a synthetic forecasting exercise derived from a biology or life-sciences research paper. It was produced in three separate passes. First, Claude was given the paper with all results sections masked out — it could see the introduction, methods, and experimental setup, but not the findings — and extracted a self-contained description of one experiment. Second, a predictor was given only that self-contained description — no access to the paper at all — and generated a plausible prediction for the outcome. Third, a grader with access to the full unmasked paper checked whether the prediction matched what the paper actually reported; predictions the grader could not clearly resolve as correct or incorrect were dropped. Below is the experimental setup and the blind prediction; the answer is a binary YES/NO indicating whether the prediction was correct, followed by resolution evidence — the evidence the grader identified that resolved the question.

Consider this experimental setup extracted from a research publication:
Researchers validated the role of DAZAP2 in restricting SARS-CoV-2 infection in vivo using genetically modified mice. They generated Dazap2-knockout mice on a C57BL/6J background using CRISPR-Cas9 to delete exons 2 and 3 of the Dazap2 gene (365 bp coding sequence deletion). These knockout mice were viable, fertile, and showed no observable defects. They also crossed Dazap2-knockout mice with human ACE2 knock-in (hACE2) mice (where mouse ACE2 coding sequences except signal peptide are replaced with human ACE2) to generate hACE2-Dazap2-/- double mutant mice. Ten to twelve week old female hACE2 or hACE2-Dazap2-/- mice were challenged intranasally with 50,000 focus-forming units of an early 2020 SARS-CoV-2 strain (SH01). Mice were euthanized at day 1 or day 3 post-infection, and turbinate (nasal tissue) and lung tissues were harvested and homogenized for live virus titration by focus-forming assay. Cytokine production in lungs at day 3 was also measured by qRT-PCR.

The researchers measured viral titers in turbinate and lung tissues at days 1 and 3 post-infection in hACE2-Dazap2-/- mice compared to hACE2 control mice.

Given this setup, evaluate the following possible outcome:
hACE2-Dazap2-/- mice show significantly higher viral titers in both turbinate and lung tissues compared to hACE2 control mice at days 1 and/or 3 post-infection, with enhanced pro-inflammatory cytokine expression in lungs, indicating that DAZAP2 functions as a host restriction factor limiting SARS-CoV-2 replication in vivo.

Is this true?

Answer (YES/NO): NO